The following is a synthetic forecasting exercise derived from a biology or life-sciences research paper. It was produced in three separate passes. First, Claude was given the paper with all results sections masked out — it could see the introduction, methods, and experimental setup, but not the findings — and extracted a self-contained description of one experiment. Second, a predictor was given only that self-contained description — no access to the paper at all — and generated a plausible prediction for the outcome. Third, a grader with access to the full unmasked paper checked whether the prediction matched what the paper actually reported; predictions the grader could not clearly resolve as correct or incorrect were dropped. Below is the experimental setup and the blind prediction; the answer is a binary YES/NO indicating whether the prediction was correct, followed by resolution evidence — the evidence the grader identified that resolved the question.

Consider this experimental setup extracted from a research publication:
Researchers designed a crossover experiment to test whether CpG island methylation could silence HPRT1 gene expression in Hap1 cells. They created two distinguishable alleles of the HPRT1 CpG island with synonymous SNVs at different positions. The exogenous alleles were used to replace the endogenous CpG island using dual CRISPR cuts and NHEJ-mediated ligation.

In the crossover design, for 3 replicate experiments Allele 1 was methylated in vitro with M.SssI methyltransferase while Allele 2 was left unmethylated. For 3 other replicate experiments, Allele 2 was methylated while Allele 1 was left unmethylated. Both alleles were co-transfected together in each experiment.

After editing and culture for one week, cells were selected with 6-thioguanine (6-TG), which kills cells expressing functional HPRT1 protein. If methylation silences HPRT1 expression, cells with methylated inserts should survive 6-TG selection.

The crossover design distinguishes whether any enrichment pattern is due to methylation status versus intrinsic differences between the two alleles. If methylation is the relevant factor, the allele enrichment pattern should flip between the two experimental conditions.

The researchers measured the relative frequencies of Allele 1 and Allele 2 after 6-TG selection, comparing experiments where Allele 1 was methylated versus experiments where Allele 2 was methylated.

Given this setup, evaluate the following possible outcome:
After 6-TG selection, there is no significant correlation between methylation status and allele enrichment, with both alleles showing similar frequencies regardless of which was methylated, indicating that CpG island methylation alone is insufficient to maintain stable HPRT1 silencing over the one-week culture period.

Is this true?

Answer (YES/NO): NO